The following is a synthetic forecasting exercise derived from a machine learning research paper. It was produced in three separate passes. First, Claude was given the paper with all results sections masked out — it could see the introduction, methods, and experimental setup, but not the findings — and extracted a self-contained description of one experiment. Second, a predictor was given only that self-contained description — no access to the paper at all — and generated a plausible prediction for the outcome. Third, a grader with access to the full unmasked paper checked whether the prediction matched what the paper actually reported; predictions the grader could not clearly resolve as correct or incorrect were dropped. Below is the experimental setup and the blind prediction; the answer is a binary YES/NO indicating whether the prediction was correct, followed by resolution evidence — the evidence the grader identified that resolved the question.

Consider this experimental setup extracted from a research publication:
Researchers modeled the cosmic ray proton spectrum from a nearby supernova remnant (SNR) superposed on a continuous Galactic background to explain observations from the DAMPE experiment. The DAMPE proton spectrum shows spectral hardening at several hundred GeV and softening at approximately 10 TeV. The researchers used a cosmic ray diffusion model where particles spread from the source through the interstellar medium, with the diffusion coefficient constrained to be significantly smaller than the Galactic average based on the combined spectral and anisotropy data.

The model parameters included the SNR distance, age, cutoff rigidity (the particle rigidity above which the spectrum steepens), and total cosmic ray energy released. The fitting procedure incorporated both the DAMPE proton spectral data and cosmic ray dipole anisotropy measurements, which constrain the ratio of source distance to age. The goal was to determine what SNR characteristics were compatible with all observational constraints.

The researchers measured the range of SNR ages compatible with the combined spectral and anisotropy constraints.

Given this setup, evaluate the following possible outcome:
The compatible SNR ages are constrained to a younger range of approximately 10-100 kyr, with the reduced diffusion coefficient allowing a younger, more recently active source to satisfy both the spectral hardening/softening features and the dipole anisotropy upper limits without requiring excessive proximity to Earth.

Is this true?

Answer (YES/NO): NO